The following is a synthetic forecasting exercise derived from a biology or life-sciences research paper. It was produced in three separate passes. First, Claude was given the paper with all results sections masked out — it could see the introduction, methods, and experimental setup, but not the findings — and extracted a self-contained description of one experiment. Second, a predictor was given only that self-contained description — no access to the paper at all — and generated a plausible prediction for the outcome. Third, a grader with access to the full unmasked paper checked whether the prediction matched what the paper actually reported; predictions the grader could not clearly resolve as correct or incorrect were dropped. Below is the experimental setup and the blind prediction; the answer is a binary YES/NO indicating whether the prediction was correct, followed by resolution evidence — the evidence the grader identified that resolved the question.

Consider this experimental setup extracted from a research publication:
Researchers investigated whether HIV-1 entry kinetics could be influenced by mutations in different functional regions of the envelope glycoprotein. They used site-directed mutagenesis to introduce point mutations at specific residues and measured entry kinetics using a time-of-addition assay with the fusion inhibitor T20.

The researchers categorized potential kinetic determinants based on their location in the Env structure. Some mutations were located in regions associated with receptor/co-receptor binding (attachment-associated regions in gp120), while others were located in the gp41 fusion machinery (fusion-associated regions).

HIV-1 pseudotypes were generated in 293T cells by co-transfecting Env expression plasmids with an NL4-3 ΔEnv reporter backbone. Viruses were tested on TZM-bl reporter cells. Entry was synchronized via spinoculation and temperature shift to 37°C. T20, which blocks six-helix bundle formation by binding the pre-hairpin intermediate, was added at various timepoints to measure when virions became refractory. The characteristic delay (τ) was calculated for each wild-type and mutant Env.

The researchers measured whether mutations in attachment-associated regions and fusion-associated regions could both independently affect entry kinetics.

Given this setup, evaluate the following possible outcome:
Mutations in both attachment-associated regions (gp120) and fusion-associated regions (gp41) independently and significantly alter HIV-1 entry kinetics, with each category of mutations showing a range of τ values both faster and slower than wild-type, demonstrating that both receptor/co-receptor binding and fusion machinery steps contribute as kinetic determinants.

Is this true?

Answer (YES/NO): YES